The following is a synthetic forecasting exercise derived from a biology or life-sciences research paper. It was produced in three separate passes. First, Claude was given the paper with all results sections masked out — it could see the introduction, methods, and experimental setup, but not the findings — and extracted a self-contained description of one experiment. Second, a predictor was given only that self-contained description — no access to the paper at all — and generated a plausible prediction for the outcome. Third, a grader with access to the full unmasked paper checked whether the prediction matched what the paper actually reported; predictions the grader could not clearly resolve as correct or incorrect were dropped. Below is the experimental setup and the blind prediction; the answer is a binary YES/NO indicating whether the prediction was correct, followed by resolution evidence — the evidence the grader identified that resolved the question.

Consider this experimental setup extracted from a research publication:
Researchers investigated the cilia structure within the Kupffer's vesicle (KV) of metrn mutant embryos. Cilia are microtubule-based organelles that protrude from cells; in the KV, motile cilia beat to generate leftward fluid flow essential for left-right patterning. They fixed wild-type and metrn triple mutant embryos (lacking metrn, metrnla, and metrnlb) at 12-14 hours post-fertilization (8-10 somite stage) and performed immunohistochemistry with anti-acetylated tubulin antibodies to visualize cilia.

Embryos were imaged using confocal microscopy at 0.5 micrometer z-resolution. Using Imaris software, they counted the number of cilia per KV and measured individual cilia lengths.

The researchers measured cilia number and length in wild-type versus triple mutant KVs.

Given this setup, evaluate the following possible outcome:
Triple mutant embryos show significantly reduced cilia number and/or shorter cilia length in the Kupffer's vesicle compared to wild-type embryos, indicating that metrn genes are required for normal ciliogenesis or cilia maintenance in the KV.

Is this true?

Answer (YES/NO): YES